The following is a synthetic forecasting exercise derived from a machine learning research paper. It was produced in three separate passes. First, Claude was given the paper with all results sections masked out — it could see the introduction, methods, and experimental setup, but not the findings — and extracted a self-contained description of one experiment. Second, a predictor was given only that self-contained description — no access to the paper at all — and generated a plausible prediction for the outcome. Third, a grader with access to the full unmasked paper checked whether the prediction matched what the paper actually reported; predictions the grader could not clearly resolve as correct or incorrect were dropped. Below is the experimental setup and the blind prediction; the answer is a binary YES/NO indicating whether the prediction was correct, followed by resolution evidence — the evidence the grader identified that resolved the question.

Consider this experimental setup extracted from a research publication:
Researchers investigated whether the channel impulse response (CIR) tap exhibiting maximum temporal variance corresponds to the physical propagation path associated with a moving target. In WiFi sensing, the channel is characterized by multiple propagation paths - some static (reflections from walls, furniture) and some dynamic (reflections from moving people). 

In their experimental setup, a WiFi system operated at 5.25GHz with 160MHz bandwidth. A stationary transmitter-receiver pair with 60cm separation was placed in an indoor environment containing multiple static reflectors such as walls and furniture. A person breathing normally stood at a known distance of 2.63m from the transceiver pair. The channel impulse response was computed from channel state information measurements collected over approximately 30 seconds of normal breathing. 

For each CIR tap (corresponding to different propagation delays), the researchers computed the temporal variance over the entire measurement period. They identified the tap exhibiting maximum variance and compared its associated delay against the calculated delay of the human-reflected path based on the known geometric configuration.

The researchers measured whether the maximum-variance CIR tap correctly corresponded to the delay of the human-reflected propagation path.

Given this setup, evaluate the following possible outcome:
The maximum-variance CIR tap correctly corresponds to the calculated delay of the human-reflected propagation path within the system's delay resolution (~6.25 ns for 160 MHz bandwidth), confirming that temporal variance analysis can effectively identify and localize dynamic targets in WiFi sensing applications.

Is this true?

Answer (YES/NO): YES